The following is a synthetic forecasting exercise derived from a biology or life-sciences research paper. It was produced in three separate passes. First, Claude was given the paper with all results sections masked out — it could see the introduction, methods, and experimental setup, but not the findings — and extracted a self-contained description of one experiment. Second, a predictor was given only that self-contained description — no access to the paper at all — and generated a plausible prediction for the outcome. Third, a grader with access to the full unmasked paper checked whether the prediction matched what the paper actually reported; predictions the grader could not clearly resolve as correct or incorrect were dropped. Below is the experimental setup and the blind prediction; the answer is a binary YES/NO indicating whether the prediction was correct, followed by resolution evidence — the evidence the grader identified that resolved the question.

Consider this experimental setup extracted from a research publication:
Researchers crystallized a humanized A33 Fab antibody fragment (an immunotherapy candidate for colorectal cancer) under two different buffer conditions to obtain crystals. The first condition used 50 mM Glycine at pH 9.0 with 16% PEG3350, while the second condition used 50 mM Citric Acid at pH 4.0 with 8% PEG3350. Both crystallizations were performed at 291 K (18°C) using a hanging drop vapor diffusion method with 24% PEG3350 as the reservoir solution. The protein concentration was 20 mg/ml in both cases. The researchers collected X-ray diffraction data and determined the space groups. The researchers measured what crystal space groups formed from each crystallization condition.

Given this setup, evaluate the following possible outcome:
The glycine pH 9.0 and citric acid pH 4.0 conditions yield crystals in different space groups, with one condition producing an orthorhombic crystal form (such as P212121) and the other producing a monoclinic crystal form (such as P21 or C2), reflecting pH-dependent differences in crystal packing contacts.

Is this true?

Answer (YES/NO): NO